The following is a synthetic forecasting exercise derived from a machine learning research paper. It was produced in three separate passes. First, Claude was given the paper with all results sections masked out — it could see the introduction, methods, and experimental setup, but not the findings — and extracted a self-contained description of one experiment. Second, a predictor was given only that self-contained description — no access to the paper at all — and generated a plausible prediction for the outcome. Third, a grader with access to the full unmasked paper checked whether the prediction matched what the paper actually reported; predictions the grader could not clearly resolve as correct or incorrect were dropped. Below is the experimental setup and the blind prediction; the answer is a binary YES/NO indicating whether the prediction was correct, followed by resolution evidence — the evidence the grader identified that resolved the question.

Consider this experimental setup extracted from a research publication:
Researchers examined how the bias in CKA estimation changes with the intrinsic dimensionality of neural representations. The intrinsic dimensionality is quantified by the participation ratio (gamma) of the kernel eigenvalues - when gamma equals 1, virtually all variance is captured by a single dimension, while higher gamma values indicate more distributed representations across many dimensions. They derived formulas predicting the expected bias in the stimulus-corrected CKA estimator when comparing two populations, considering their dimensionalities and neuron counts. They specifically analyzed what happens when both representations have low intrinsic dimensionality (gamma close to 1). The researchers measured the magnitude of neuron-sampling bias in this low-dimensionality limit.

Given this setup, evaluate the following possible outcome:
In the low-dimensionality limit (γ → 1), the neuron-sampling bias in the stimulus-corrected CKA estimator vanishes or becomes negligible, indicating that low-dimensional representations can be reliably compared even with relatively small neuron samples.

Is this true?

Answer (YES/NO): YES